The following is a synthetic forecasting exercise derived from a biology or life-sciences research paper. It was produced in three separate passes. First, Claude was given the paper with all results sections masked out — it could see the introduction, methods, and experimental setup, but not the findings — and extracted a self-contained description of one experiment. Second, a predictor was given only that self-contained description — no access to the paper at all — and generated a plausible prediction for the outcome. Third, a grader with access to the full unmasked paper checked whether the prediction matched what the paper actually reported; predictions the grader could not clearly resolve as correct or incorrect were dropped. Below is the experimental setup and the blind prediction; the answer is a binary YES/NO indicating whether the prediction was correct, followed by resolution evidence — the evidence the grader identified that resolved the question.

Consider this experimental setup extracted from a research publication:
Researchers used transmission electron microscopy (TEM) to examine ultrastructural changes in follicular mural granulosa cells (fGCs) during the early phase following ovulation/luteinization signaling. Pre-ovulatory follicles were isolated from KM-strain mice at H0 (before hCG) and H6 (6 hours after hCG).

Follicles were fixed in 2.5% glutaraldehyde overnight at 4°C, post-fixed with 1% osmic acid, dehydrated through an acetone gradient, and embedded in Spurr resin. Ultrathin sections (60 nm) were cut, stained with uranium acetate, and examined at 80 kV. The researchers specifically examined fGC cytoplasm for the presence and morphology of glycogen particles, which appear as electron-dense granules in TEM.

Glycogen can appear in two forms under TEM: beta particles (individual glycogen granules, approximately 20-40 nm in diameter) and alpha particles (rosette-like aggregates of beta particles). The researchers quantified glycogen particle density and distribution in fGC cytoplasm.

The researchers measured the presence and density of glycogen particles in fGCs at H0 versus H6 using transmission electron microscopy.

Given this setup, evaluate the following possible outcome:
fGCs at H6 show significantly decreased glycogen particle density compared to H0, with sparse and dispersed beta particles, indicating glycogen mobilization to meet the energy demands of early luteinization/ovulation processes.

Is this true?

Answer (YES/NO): NO